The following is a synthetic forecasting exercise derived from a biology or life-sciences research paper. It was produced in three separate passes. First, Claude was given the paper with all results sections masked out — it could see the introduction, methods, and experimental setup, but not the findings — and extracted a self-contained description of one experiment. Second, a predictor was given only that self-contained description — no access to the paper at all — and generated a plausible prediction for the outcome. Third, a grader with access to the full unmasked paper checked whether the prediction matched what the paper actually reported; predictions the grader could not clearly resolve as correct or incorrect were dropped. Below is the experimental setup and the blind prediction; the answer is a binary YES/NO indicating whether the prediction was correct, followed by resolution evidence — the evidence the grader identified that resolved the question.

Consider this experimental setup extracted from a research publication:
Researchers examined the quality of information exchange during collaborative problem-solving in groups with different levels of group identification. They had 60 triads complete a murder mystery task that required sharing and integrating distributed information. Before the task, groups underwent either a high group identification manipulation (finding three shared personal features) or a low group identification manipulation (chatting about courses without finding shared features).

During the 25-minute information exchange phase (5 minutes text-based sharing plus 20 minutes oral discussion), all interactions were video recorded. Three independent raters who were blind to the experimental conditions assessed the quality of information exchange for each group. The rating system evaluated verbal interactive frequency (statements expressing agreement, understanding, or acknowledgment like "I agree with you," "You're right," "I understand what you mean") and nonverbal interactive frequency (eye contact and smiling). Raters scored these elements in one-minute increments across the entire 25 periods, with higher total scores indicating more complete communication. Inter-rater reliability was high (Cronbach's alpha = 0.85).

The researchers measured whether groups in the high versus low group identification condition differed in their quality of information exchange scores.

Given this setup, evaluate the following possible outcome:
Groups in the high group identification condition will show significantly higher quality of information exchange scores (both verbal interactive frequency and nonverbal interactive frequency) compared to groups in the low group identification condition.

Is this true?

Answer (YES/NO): YES